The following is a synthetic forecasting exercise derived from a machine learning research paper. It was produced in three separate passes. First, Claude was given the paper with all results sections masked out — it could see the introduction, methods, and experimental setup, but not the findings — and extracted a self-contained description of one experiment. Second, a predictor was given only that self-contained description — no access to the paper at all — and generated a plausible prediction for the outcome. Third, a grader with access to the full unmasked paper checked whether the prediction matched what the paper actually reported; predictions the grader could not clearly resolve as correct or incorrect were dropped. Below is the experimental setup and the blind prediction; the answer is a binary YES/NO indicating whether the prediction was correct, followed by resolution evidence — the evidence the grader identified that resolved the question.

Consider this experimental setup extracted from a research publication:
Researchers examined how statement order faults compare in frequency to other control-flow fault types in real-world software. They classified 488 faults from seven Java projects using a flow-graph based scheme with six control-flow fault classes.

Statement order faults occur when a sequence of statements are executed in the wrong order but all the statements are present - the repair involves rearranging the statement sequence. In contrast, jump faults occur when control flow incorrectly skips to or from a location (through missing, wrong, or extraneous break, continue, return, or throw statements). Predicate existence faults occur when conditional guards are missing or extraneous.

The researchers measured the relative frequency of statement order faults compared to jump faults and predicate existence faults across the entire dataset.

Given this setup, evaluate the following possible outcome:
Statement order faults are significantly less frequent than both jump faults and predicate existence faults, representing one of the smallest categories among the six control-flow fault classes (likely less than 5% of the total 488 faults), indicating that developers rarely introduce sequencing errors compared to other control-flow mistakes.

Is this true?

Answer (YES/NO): YES